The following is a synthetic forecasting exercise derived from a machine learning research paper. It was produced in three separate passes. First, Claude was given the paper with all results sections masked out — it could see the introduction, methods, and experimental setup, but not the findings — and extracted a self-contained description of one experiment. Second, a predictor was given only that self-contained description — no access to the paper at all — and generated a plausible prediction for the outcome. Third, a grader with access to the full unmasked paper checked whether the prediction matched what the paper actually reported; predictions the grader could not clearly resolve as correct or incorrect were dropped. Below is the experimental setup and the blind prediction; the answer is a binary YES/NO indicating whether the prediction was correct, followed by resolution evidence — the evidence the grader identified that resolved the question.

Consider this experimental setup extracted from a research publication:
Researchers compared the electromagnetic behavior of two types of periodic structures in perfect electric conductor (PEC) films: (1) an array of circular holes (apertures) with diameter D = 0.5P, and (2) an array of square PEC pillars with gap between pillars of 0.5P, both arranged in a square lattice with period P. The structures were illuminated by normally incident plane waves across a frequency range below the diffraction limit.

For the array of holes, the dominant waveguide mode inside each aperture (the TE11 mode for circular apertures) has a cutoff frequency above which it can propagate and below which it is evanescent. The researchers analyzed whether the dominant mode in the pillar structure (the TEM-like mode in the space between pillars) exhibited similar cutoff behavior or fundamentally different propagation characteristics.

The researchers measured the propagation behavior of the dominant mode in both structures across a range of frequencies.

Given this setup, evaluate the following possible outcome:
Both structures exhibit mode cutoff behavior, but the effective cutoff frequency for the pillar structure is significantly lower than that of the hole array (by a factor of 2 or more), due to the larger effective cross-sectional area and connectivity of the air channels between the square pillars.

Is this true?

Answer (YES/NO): NO